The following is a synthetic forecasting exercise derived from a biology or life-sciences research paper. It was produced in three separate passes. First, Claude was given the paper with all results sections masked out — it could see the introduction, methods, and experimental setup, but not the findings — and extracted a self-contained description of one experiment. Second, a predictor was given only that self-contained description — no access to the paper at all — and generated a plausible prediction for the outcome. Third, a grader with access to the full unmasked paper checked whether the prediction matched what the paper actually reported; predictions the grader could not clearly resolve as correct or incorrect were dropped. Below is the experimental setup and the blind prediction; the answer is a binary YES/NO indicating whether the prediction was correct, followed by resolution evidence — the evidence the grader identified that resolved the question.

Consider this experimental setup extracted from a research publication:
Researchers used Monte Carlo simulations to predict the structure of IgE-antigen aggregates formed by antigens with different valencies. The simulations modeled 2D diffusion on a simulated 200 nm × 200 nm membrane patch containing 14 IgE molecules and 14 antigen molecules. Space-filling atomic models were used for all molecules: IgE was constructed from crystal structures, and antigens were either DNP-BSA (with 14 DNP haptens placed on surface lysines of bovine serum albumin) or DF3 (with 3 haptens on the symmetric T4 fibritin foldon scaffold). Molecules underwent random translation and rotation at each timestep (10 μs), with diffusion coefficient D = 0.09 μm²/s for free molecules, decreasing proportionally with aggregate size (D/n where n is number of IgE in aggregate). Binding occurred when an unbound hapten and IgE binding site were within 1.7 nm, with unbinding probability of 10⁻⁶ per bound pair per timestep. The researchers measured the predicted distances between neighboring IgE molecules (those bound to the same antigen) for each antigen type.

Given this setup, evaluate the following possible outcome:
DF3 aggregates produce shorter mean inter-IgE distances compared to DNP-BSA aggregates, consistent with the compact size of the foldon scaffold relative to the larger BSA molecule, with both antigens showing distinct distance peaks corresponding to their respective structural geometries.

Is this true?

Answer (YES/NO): YES